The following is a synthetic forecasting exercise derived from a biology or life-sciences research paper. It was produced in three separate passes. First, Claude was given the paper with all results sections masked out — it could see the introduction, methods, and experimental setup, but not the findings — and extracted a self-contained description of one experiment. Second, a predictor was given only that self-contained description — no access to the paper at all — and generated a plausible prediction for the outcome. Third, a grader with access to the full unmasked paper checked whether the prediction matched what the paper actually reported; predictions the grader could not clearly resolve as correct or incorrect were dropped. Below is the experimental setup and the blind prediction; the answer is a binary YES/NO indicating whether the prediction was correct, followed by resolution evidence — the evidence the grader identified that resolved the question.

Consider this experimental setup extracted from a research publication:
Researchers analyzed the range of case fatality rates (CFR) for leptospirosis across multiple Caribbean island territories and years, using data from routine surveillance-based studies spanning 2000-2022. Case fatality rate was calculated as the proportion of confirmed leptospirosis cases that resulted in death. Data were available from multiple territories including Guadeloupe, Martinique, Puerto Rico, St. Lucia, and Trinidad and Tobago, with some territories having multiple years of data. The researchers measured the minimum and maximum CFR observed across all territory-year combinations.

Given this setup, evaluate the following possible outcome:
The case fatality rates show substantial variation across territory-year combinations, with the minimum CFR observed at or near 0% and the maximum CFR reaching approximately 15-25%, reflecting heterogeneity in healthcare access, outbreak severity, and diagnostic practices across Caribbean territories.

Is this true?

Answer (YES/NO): YES